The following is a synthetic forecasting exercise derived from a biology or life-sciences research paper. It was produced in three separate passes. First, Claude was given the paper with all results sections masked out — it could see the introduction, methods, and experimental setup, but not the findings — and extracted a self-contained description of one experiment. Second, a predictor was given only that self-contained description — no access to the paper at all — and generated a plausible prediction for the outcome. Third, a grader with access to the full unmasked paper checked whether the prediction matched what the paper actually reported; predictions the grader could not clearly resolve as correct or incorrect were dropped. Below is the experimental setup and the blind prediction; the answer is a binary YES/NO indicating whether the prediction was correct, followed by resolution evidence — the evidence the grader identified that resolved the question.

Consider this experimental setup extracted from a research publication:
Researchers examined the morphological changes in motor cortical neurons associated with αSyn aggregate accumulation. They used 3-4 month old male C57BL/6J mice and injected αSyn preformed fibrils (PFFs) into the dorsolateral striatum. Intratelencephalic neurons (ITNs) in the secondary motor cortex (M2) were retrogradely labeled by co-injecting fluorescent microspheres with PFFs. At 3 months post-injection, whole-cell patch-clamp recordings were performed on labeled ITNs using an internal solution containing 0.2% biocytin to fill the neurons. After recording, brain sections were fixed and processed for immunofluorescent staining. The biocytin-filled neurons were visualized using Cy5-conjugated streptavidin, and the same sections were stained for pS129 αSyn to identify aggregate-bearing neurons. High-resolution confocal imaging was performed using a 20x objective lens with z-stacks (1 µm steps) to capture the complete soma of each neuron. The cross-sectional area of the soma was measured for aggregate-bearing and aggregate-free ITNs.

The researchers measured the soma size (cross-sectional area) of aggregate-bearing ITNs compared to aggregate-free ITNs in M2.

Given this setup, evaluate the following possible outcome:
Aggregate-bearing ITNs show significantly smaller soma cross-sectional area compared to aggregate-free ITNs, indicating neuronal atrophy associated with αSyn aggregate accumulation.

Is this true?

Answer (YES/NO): NO